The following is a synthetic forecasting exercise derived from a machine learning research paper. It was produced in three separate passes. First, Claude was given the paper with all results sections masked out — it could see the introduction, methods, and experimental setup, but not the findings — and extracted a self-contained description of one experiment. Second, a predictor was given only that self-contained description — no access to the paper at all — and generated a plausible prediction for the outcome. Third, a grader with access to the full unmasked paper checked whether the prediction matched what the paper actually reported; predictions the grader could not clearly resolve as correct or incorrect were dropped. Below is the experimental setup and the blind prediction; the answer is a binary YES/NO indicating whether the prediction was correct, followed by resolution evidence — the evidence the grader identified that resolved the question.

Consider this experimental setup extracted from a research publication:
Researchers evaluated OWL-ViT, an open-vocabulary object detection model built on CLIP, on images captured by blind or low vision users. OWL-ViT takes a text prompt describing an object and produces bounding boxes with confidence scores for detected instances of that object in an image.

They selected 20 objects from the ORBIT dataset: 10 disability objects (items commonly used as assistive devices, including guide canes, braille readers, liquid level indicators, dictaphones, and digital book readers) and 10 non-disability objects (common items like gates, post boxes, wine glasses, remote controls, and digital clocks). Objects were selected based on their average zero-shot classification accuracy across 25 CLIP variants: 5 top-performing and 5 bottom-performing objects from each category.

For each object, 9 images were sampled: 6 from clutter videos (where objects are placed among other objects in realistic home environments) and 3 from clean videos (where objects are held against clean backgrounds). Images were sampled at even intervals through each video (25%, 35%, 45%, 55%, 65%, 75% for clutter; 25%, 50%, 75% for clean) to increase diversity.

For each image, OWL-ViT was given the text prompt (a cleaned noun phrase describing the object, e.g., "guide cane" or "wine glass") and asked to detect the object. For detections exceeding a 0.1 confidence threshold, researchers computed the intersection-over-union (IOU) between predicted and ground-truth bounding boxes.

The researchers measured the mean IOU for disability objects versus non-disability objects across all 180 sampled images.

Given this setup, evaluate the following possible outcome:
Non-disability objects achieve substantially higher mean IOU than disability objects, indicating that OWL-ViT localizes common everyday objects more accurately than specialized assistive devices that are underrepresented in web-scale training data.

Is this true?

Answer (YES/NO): YES